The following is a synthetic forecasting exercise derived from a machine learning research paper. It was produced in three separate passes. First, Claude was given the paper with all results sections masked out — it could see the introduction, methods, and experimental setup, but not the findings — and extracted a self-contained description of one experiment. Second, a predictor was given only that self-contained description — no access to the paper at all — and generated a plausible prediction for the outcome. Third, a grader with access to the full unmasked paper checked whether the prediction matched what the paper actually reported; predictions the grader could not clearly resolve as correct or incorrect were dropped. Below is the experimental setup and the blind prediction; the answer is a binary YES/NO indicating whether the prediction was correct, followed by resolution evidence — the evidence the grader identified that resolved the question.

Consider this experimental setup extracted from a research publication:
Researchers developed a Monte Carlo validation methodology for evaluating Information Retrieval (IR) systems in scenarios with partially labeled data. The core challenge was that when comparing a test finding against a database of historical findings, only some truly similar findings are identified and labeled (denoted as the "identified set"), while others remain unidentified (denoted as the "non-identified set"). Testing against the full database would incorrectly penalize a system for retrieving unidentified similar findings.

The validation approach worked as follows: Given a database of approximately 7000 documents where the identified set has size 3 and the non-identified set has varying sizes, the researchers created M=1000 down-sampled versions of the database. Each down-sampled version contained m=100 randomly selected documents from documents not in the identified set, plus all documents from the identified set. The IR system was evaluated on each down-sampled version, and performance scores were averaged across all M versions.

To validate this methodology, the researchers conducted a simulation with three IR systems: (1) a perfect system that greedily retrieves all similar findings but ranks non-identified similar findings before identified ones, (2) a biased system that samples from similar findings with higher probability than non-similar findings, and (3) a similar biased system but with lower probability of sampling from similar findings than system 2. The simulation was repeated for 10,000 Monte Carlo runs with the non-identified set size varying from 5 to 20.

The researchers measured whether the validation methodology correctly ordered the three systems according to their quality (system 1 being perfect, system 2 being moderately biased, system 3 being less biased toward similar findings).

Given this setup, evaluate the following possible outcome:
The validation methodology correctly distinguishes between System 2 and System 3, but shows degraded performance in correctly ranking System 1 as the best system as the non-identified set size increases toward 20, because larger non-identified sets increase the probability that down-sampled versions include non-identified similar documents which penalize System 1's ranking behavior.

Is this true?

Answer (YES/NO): NO